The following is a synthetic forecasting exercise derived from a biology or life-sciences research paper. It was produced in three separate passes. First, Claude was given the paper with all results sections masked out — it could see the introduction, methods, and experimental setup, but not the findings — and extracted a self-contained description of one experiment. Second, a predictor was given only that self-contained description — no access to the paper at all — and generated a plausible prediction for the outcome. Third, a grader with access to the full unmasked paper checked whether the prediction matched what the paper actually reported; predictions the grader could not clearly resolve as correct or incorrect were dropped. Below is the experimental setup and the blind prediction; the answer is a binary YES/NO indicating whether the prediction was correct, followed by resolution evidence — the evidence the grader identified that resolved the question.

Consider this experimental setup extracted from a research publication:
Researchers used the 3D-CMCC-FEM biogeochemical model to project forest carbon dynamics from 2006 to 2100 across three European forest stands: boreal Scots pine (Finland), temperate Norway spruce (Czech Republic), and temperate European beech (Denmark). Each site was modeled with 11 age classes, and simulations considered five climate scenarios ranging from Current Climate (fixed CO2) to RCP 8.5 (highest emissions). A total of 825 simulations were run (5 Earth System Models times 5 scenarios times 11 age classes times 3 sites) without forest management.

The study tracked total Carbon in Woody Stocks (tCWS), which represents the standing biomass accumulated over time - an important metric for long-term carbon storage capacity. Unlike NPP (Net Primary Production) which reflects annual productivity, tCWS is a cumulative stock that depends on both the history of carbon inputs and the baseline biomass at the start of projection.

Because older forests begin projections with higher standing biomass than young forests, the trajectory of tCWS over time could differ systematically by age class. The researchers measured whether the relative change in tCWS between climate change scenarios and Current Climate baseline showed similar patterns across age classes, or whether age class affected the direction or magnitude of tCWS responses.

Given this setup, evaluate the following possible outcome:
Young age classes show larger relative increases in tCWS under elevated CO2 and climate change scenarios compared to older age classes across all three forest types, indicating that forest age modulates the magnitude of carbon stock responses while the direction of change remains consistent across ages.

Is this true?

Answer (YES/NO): NO